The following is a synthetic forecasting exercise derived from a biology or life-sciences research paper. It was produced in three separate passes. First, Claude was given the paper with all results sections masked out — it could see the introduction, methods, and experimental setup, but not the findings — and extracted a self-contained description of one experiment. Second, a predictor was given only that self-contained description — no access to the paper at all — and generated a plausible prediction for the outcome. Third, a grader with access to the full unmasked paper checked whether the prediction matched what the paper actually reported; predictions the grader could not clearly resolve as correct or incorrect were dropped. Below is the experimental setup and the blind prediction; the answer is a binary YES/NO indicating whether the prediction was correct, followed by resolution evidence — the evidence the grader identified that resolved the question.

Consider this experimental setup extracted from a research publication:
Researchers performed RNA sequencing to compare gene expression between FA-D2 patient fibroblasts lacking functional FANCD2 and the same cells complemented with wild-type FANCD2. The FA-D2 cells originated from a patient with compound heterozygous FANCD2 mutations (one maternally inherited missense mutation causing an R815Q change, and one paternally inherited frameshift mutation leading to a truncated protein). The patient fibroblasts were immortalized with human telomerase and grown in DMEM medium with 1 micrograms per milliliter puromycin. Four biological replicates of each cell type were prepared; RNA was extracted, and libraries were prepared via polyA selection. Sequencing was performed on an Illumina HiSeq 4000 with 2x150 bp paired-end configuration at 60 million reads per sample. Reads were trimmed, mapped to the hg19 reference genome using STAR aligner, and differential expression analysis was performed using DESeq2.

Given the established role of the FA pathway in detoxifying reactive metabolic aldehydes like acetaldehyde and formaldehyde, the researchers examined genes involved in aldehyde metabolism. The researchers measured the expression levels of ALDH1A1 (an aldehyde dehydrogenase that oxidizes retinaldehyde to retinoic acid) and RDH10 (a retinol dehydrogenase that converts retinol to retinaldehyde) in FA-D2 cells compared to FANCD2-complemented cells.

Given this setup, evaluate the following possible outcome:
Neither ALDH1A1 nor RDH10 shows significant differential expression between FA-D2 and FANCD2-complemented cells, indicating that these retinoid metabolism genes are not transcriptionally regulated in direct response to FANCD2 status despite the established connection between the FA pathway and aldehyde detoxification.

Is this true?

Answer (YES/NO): NO